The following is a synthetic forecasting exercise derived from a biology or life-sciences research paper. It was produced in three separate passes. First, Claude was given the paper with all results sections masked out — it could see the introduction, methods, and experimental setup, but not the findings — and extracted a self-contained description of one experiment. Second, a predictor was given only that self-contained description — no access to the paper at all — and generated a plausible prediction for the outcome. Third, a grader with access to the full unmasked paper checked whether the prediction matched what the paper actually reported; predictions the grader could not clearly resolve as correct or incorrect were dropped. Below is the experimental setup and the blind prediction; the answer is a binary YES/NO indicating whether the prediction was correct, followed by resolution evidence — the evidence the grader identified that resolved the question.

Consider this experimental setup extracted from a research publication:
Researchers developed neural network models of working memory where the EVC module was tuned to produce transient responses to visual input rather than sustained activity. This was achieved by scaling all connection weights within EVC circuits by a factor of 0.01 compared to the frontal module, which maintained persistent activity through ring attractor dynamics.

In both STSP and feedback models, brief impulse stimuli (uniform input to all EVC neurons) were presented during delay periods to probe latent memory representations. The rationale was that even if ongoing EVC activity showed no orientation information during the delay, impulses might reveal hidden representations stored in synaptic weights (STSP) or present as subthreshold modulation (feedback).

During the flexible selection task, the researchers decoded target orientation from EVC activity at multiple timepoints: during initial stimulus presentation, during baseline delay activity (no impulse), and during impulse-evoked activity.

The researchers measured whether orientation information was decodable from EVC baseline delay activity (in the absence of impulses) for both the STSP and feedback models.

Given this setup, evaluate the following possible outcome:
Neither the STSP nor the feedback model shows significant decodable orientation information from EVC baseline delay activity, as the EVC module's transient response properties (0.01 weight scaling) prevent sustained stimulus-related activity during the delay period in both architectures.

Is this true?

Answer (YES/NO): YES